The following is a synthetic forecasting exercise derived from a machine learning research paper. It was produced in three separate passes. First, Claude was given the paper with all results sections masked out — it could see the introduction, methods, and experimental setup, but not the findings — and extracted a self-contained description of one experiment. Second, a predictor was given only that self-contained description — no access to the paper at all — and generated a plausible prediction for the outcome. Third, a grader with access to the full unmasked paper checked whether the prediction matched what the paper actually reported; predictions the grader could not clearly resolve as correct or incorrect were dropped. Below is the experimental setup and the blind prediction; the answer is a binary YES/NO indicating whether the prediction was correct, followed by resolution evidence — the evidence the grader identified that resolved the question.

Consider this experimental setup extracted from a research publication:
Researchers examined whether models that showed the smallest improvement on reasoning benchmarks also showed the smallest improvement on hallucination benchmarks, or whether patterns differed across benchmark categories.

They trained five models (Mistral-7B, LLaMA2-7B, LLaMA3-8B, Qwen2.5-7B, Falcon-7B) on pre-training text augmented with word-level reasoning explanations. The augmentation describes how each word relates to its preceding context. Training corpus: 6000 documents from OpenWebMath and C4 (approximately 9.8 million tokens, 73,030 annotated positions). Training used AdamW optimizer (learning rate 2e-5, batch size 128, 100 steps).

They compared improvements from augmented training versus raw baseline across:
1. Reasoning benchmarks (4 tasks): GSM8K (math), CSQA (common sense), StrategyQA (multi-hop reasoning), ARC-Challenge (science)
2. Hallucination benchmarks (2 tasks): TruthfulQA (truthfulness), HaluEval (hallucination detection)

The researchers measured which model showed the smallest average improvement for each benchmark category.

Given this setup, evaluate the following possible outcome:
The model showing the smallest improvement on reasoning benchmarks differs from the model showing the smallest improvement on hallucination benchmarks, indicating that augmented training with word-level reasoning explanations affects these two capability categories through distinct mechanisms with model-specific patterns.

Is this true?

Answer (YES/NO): NO